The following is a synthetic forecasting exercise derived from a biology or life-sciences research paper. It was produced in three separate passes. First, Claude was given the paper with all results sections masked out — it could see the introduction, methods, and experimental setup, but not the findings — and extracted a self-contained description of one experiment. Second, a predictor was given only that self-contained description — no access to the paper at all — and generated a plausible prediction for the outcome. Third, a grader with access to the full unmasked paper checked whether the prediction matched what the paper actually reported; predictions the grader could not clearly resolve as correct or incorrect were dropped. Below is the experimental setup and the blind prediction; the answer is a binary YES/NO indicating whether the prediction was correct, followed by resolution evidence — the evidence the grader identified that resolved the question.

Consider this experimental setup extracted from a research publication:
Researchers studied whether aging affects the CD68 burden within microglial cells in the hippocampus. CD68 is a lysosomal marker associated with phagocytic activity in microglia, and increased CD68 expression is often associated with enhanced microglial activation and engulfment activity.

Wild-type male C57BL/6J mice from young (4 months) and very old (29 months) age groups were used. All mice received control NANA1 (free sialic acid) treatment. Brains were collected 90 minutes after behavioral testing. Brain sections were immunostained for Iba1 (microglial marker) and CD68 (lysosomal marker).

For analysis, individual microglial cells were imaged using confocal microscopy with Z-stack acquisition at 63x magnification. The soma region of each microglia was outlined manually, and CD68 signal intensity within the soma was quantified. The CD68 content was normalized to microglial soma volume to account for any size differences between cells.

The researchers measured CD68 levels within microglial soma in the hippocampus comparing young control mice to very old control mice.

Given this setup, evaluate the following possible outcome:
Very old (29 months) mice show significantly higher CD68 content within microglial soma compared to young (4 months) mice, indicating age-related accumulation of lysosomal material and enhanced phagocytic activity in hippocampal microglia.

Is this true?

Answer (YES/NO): YES